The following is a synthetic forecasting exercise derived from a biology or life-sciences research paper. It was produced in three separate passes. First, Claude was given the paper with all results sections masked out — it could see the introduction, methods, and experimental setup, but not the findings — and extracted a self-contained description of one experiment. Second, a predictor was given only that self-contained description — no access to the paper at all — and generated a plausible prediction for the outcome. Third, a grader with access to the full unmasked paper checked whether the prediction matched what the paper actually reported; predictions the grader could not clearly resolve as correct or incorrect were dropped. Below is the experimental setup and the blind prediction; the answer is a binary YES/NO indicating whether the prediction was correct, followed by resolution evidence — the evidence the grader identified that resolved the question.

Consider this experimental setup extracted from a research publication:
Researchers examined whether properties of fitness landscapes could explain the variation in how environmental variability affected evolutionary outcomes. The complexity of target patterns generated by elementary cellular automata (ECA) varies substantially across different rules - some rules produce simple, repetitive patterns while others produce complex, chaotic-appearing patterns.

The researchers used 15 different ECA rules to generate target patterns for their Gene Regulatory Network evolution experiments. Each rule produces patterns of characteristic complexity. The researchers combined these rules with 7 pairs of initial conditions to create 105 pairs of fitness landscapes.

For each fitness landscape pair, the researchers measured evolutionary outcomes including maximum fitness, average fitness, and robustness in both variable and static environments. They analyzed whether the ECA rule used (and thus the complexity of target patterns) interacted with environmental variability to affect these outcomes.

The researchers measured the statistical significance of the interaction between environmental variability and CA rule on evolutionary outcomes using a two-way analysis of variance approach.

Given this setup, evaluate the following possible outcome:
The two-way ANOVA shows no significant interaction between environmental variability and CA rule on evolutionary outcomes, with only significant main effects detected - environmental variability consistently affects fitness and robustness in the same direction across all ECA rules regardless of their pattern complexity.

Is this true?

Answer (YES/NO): NO